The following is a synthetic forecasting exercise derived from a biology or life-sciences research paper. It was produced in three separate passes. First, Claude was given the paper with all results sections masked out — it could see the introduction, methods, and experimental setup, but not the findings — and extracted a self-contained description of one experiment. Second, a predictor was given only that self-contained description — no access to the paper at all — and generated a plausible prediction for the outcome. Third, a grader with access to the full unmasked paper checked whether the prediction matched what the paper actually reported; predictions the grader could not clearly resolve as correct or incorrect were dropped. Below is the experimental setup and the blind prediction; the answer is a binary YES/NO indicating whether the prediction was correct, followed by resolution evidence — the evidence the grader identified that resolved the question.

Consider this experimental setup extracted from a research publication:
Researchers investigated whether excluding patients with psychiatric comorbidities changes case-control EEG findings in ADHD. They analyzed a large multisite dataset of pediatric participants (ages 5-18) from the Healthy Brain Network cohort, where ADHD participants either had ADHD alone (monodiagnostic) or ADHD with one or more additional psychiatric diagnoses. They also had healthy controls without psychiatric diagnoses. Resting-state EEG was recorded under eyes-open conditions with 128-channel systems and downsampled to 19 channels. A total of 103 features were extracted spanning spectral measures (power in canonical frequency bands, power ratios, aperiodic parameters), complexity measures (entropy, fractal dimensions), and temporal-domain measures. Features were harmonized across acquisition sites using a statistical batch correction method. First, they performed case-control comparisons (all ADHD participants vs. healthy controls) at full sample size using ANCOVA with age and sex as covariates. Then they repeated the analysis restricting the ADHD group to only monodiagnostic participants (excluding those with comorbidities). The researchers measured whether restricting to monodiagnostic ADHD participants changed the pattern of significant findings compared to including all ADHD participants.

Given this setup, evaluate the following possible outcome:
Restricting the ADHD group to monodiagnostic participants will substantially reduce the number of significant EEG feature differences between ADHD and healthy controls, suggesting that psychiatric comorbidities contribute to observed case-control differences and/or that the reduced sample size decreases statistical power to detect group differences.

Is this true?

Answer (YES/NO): NO